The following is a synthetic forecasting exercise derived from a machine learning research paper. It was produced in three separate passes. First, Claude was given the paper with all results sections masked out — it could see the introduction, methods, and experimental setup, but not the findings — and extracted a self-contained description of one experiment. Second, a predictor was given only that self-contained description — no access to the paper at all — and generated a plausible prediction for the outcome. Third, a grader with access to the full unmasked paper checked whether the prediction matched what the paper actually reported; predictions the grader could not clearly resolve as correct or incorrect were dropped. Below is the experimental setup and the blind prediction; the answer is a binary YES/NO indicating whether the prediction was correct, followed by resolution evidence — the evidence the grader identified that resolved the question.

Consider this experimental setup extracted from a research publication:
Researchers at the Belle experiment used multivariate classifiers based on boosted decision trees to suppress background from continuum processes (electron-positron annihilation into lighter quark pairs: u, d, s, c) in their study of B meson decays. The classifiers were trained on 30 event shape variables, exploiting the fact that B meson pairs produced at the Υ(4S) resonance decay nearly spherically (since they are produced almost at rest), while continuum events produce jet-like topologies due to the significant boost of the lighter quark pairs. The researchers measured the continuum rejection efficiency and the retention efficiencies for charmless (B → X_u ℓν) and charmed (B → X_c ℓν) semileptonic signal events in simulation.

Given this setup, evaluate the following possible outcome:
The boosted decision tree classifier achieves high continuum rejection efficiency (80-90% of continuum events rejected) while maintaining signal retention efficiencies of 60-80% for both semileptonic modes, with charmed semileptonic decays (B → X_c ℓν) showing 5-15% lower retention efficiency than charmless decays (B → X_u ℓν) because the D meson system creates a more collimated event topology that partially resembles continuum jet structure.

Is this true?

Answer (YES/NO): NO